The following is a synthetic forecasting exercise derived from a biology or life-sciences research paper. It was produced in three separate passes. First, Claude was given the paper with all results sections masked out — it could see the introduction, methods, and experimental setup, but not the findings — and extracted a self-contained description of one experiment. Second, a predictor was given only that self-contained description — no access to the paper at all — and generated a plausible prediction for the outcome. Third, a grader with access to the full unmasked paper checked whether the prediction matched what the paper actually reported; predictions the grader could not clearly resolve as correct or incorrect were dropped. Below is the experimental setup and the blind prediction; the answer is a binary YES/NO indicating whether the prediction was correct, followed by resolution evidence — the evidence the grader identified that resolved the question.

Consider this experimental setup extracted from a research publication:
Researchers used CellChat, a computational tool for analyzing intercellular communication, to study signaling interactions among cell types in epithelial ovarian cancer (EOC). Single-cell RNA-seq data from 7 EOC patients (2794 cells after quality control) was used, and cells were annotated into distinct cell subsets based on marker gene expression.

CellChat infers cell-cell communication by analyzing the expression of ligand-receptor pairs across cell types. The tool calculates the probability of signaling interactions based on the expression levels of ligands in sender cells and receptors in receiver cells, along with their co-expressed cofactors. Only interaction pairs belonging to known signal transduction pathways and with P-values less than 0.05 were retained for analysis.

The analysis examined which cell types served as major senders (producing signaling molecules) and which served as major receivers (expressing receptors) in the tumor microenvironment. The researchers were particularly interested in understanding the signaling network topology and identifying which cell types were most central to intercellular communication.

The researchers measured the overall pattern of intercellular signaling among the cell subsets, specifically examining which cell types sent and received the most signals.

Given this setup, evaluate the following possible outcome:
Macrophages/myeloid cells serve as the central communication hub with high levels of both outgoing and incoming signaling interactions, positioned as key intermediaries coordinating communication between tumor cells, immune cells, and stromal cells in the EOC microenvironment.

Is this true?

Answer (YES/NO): NO